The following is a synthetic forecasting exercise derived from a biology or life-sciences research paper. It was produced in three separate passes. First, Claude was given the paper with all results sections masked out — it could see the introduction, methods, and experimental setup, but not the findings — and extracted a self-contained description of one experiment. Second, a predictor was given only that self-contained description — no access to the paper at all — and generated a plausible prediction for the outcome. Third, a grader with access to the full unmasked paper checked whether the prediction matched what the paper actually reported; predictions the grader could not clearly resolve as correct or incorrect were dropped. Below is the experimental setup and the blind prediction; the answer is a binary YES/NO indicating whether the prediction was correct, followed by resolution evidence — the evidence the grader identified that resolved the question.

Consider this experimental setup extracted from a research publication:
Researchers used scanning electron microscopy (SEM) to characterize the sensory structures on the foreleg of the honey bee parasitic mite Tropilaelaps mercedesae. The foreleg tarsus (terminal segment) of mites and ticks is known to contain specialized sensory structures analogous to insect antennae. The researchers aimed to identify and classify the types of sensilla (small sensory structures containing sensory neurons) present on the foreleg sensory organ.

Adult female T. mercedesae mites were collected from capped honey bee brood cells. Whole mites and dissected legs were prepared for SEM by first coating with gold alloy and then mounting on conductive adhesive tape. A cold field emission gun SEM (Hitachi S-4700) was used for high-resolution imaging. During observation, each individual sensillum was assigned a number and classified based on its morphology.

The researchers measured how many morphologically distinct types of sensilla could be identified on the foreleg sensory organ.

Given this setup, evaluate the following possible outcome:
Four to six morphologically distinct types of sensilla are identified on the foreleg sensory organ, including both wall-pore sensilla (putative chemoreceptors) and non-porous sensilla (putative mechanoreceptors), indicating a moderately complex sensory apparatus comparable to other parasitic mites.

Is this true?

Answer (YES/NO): YES